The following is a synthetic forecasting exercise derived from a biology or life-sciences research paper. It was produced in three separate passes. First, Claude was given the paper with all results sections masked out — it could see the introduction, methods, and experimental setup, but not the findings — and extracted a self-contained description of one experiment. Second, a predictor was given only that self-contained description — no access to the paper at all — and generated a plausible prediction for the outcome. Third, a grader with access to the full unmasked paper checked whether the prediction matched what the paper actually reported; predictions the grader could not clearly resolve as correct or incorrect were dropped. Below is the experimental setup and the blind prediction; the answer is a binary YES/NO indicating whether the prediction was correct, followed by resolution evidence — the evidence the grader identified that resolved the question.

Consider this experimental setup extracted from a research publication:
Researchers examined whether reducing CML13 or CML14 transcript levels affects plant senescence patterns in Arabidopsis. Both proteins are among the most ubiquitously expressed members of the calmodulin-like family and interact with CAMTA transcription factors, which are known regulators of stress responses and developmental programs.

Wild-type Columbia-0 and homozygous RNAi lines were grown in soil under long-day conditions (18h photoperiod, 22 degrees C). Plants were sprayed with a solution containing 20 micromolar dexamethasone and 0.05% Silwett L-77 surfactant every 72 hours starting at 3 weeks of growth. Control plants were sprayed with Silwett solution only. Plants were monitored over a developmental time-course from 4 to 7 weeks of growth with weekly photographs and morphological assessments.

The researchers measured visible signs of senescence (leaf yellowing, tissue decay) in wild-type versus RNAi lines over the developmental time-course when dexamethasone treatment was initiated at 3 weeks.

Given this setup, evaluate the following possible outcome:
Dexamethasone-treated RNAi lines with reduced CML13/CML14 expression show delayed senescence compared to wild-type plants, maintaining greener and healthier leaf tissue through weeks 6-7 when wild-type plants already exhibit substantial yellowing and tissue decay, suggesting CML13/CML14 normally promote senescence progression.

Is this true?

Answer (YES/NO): NO